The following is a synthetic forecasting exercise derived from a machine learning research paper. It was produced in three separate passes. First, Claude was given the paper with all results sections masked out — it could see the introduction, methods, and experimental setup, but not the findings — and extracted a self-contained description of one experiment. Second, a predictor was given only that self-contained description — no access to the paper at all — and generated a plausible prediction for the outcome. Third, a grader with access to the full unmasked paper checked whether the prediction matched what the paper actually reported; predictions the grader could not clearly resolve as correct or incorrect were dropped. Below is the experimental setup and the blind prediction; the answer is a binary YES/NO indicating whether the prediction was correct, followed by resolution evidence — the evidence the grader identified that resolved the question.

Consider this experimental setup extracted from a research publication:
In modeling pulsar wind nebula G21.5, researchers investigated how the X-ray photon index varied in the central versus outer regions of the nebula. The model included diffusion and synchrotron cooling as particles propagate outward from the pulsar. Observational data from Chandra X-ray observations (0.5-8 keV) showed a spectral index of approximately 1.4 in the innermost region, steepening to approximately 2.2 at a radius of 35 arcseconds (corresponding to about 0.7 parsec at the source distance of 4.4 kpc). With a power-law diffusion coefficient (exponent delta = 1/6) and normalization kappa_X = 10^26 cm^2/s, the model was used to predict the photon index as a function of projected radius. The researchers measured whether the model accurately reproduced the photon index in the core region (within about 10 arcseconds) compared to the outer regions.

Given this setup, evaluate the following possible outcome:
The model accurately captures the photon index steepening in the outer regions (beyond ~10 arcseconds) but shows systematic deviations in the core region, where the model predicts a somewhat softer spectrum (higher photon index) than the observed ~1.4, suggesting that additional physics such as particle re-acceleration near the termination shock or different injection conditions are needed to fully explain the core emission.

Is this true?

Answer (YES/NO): NO